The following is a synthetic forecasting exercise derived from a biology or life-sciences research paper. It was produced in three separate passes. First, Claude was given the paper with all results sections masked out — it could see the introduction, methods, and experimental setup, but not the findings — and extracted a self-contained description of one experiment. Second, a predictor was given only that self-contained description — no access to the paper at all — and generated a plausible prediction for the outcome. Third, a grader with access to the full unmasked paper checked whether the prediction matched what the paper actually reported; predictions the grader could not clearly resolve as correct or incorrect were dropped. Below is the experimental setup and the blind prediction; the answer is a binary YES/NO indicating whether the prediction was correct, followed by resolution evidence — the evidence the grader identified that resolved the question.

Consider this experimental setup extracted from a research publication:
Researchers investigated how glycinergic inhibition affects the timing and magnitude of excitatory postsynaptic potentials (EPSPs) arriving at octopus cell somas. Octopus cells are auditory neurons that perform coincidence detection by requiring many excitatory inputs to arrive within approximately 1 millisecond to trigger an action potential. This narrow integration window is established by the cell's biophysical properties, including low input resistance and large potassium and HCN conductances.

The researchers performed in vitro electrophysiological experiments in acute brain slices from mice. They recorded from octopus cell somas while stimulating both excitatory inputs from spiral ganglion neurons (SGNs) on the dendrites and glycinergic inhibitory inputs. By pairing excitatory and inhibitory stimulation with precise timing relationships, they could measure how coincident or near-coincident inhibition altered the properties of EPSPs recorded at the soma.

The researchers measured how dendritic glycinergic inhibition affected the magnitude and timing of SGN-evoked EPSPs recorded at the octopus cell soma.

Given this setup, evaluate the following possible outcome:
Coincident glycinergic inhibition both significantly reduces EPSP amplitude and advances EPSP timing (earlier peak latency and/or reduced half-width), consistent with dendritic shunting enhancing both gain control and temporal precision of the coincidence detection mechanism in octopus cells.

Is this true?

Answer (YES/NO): YES